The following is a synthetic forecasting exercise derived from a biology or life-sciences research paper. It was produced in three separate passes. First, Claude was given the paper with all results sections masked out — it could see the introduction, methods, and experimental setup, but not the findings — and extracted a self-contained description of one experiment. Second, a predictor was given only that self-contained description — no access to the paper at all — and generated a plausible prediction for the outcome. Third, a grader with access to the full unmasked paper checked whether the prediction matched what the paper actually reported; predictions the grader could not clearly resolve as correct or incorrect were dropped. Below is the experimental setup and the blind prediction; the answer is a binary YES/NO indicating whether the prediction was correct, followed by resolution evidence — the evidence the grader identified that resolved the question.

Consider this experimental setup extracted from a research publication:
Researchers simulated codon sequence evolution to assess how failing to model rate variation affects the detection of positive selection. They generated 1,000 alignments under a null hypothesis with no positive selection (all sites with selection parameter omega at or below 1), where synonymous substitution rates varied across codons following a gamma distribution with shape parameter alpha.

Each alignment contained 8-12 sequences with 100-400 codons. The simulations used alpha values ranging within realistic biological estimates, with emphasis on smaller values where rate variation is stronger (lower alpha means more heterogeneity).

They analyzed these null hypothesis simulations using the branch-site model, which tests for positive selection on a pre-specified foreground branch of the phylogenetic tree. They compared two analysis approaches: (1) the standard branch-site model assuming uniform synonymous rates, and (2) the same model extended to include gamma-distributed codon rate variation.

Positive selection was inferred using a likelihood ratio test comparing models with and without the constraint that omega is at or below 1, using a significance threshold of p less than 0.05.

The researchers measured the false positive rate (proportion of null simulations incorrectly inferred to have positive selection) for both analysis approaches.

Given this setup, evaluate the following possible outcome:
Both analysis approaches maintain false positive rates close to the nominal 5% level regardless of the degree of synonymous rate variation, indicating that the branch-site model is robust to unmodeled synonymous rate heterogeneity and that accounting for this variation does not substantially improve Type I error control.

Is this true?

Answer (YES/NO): NO